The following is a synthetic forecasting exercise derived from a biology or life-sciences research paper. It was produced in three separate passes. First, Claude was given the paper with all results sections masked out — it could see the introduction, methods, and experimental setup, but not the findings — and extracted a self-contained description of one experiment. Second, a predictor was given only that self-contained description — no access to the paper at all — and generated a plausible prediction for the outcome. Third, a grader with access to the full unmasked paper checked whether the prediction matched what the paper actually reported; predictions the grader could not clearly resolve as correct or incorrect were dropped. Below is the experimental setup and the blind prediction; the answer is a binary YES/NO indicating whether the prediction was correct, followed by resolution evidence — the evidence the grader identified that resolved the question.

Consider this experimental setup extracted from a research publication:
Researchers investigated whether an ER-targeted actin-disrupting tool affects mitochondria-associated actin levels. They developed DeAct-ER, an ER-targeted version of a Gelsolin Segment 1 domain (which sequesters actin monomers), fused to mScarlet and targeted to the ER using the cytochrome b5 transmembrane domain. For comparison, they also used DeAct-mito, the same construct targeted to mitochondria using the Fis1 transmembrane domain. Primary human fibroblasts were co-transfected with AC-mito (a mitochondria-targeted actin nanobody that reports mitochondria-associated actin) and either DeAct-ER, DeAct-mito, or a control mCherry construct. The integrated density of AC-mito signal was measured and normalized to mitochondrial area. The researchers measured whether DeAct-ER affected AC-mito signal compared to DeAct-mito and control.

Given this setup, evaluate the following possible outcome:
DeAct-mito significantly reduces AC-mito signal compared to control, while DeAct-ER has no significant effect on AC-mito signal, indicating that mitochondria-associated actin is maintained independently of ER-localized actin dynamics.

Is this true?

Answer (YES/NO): NO